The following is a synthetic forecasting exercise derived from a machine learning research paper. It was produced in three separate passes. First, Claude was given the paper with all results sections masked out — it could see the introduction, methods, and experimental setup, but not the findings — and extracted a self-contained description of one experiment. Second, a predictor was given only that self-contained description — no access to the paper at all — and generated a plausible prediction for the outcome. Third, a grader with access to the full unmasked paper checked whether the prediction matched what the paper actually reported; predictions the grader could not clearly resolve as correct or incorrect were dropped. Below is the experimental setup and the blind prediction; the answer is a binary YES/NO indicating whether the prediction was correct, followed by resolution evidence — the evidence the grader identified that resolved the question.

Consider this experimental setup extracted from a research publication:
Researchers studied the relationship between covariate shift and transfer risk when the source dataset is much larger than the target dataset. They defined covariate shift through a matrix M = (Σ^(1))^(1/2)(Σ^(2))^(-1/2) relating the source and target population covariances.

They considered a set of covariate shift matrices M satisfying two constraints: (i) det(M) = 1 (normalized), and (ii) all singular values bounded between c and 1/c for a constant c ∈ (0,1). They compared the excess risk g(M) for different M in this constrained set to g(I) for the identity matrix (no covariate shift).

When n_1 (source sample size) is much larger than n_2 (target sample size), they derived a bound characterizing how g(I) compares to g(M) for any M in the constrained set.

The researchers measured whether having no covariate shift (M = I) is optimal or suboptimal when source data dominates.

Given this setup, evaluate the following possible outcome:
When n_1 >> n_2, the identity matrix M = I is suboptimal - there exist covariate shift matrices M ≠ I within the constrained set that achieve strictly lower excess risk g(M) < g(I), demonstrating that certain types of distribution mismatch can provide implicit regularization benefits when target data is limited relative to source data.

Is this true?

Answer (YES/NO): NO